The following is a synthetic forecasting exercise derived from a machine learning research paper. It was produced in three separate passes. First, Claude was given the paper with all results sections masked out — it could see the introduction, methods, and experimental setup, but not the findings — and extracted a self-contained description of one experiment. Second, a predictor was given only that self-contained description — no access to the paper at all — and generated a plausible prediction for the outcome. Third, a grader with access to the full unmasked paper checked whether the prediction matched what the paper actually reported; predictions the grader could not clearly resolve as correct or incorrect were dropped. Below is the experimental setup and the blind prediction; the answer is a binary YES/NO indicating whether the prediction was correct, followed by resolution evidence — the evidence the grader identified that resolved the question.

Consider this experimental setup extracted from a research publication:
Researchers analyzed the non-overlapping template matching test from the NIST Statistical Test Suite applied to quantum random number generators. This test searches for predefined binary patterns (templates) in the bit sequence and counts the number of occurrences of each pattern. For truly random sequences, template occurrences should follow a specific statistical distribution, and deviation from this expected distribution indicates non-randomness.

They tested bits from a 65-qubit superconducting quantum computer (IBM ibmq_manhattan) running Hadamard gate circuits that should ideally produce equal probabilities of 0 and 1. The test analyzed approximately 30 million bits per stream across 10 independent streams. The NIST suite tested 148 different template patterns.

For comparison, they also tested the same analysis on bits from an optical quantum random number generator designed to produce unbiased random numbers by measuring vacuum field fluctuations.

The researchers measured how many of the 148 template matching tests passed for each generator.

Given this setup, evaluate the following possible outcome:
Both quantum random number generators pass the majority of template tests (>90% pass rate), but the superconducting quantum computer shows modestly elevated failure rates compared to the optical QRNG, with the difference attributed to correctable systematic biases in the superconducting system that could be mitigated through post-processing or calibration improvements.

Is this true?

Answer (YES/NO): NO